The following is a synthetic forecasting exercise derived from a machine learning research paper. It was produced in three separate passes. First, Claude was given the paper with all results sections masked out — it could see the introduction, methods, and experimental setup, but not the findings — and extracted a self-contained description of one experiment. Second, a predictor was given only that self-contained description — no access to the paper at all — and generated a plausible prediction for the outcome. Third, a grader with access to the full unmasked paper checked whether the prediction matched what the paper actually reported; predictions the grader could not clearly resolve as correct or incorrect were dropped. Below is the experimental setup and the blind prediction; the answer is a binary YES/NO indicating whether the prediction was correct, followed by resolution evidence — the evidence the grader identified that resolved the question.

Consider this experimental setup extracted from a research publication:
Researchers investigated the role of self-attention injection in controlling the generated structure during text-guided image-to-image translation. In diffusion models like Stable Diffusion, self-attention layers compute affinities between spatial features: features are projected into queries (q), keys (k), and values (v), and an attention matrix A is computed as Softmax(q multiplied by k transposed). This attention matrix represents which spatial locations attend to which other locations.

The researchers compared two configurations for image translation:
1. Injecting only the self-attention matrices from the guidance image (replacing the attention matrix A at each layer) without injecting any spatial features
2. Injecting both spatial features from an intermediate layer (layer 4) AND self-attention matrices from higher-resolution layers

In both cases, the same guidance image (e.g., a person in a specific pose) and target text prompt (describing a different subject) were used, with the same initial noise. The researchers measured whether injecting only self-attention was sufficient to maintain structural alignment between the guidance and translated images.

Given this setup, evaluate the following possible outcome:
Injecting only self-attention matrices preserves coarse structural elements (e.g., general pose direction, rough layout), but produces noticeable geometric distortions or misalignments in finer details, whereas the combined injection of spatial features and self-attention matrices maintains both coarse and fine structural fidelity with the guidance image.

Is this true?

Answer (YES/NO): NO